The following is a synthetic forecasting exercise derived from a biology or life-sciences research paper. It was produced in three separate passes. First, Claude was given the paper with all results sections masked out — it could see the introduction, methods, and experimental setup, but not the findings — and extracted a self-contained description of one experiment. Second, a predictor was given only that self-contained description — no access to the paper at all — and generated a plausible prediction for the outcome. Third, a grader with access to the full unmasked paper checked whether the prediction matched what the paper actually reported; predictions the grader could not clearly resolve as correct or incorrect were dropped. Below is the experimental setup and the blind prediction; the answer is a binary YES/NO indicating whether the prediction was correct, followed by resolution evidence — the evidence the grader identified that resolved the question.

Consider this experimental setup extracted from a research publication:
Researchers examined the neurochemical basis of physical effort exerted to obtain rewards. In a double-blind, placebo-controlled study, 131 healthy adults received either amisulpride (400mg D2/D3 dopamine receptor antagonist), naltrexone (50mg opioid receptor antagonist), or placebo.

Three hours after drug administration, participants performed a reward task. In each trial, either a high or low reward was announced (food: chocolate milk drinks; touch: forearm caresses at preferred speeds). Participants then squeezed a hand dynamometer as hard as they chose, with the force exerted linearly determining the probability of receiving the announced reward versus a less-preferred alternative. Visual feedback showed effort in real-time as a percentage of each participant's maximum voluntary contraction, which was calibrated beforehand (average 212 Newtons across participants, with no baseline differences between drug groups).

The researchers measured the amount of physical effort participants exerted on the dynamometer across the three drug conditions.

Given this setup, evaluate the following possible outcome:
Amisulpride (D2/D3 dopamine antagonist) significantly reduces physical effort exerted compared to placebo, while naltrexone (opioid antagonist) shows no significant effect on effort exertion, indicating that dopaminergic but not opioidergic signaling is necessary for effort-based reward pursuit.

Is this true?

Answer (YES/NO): NO